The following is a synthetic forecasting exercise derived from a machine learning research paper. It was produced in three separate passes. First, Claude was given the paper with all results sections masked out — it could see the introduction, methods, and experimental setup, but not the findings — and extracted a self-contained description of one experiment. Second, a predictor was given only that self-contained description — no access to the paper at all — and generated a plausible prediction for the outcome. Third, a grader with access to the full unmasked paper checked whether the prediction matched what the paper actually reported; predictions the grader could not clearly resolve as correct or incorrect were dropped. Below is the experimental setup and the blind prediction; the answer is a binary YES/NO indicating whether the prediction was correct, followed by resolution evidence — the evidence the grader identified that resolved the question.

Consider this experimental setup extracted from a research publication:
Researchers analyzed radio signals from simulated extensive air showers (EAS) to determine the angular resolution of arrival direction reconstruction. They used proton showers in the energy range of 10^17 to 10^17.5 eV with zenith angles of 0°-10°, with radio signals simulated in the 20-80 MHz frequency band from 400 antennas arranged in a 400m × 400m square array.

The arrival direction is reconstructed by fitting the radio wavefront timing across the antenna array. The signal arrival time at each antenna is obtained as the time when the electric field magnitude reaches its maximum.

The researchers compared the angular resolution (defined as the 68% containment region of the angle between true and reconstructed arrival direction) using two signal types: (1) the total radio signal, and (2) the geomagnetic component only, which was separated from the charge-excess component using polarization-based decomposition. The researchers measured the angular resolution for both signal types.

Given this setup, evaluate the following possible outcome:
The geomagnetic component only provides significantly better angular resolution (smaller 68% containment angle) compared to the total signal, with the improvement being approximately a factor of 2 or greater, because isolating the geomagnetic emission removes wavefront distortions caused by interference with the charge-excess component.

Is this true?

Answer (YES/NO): YES